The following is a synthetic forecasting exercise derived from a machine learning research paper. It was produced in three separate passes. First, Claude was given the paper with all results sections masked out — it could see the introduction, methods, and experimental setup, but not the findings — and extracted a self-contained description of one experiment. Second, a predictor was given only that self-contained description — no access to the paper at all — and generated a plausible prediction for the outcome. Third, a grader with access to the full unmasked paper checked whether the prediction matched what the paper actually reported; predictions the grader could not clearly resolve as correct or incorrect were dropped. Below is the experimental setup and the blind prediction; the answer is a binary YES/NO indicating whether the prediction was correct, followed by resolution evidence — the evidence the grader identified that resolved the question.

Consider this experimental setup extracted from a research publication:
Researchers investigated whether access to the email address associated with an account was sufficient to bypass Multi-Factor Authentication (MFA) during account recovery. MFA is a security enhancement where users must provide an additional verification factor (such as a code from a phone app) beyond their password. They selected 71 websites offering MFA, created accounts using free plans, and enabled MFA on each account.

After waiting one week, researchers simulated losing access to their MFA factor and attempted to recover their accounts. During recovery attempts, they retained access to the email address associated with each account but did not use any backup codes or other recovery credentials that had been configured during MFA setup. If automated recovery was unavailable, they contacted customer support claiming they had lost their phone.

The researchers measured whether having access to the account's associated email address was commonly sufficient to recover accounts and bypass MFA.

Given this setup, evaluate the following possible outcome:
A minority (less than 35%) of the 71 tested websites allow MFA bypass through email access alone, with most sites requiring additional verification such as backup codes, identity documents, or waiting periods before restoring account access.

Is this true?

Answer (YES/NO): NO